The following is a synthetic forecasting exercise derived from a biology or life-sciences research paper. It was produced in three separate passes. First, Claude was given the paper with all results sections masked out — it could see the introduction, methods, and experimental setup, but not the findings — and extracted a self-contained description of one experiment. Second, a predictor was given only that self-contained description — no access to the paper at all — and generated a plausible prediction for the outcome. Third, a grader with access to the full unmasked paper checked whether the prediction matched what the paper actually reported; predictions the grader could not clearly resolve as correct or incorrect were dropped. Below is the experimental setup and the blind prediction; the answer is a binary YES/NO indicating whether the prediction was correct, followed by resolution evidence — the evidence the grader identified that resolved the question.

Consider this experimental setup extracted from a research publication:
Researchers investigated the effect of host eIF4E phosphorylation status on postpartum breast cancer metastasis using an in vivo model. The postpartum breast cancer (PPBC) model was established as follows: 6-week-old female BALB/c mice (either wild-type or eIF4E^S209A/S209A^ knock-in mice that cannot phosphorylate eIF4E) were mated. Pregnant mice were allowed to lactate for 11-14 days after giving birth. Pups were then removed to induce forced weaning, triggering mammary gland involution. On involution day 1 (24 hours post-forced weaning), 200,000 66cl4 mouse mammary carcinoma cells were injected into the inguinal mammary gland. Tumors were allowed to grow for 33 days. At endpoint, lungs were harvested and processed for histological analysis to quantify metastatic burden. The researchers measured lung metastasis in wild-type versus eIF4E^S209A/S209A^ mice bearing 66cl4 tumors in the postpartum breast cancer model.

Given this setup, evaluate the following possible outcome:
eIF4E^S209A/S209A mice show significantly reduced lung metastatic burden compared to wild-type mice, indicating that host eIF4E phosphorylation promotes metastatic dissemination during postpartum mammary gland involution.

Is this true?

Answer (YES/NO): YES